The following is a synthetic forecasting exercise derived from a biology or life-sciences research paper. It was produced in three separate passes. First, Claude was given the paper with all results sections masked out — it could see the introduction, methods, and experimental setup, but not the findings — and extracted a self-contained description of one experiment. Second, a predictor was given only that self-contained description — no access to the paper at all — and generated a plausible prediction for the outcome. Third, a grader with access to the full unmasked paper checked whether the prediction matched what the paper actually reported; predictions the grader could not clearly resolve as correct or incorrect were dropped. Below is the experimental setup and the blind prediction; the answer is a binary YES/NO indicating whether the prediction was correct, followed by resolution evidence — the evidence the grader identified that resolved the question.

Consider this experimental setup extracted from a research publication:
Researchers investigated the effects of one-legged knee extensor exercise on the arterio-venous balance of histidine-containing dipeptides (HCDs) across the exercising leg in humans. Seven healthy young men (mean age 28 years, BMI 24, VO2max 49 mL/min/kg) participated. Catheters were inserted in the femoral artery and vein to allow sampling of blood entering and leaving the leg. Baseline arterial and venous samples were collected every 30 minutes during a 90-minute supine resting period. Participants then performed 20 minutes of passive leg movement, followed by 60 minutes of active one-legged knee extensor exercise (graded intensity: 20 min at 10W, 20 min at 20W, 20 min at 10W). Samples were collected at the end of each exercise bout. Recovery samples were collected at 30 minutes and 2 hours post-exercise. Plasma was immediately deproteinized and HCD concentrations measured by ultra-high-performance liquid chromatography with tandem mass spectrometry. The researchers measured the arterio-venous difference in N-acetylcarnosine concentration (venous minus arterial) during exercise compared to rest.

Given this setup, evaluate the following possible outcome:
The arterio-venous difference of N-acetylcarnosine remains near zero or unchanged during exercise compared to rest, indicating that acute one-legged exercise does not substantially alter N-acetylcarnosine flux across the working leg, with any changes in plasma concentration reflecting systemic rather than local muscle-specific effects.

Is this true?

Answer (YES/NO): NO